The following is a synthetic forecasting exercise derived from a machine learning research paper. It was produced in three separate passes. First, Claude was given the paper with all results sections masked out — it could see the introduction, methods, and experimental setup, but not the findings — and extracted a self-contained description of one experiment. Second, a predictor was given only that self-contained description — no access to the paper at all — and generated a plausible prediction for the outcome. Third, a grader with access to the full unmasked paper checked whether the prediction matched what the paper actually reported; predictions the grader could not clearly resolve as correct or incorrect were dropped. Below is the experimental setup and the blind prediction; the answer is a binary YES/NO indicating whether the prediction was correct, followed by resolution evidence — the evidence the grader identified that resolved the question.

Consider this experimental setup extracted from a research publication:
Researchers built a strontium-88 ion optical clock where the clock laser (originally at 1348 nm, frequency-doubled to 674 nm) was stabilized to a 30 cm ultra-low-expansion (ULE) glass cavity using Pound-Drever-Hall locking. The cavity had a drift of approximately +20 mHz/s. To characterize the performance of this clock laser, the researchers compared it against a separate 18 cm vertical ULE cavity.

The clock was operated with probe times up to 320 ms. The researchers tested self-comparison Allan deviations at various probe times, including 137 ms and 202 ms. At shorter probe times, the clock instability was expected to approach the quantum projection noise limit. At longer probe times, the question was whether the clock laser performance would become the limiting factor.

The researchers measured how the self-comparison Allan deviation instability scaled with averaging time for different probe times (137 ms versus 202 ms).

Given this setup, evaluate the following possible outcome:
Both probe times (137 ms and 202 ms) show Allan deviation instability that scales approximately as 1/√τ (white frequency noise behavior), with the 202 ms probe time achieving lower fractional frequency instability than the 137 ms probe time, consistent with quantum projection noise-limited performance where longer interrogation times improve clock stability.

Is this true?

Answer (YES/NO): NO